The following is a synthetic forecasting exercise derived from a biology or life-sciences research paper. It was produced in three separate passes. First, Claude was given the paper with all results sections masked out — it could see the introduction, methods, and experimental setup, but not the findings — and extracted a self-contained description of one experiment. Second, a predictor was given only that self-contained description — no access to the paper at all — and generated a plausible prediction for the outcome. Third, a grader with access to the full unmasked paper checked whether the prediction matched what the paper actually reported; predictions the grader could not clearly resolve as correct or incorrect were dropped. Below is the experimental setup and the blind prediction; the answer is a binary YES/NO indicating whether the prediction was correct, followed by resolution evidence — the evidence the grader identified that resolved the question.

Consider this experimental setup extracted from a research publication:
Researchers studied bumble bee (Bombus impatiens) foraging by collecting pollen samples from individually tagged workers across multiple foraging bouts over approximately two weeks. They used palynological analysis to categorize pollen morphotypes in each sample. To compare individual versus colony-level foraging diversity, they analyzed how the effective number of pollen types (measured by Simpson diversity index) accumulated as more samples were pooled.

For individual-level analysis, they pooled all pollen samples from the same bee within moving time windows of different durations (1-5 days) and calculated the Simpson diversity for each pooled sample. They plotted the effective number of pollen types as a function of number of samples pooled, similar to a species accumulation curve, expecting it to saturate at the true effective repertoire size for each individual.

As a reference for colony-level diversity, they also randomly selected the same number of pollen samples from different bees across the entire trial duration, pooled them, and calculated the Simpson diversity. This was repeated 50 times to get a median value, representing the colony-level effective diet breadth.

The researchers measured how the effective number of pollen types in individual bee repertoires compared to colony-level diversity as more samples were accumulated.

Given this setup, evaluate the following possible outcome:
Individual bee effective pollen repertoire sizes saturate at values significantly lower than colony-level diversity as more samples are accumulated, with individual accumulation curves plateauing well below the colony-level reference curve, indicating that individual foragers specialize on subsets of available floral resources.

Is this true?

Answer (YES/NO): YES